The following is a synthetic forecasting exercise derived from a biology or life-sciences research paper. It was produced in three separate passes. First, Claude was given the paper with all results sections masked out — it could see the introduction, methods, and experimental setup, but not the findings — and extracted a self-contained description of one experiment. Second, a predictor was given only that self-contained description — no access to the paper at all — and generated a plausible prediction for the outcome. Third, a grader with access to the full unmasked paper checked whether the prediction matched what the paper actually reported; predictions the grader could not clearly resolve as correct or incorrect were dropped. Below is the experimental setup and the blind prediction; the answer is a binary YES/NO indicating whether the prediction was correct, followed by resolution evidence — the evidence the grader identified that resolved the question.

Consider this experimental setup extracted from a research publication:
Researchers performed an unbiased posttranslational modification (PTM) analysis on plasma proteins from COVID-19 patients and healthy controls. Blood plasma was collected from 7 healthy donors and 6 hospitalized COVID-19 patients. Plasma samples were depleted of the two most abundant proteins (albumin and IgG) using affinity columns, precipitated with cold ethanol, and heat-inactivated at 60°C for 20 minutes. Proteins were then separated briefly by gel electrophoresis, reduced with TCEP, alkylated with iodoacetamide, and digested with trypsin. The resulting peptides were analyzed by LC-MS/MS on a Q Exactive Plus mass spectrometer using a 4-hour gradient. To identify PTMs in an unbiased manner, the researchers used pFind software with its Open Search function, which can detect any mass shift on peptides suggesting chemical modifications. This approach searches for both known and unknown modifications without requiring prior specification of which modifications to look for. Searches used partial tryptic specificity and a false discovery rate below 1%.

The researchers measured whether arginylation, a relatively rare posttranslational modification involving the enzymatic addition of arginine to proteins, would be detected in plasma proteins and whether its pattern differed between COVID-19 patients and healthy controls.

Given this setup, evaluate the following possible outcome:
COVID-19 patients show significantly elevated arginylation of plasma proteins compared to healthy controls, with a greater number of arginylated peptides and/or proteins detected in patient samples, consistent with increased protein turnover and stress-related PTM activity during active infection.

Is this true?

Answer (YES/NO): NO